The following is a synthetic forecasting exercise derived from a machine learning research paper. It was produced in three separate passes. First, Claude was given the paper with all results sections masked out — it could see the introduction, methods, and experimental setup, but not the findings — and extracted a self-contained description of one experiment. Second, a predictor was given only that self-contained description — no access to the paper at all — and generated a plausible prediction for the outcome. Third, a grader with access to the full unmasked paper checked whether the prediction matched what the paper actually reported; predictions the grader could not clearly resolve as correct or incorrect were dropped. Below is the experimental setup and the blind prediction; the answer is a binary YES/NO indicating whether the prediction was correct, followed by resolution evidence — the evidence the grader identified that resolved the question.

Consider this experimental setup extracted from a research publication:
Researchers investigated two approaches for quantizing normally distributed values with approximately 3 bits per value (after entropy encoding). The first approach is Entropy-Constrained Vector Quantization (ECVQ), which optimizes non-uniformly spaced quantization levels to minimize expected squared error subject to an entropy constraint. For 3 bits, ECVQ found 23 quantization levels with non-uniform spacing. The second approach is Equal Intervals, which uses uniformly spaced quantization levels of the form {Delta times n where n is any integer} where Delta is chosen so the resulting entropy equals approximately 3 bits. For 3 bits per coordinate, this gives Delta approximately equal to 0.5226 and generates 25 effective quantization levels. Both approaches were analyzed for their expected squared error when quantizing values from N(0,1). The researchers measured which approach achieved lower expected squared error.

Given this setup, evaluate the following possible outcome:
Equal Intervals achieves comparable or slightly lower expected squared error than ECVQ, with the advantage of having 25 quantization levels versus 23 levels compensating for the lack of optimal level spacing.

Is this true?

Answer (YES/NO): NO